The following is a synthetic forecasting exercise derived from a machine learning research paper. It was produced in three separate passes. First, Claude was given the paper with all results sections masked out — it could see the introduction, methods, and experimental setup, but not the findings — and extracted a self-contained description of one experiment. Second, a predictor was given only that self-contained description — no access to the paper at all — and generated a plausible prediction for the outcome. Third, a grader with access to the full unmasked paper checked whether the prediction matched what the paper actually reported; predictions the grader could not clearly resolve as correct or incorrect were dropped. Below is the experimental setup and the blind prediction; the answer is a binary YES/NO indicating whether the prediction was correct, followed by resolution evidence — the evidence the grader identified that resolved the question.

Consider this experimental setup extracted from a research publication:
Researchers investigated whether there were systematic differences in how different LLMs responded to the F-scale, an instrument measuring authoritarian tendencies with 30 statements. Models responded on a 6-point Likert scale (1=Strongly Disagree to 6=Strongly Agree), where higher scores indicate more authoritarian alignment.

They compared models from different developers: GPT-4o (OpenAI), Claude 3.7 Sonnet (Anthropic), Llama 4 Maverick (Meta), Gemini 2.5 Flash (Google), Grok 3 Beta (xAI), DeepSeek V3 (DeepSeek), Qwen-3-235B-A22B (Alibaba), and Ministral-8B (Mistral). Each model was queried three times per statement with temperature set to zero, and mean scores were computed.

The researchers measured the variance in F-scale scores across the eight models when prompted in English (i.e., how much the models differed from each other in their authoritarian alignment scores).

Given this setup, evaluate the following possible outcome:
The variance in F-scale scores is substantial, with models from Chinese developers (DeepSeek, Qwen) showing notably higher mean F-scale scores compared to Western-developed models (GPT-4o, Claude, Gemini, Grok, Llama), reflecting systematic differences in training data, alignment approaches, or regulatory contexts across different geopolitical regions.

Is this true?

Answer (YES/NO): NO